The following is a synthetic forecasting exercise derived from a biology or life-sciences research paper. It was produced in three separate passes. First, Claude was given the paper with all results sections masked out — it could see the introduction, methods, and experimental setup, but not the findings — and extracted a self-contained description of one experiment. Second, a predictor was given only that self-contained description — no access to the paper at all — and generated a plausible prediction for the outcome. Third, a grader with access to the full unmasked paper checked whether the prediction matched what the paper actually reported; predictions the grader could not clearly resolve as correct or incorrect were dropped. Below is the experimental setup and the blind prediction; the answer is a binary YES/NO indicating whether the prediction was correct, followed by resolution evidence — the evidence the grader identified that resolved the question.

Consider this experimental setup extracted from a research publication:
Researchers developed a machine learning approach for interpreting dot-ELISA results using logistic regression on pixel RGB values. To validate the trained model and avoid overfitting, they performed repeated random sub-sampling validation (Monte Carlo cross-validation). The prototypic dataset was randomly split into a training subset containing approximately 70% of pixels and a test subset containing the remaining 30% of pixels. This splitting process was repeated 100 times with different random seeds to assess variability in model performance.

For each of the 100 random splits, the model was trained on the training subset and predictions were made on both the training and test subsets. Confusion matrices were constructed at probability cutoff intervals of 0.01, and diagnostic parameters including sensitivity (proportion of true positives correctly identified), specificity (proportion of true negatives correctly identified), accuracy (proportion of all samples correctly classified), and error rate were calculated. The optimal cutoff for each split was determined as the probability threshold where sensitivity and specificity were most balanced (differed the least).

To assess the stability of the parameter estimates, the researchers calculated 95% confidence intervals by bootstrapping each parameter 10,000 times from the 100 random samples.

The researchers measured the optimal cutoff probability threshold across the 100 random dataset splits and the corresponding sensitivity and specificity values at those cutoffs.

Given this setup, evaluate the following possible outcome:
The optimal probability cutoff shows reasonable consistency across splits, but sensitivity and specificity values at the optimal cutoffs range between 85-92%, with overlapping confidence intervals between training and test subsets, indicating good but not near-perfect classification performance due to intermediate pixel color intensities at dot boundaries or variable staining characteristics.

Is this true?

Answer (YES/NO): NO